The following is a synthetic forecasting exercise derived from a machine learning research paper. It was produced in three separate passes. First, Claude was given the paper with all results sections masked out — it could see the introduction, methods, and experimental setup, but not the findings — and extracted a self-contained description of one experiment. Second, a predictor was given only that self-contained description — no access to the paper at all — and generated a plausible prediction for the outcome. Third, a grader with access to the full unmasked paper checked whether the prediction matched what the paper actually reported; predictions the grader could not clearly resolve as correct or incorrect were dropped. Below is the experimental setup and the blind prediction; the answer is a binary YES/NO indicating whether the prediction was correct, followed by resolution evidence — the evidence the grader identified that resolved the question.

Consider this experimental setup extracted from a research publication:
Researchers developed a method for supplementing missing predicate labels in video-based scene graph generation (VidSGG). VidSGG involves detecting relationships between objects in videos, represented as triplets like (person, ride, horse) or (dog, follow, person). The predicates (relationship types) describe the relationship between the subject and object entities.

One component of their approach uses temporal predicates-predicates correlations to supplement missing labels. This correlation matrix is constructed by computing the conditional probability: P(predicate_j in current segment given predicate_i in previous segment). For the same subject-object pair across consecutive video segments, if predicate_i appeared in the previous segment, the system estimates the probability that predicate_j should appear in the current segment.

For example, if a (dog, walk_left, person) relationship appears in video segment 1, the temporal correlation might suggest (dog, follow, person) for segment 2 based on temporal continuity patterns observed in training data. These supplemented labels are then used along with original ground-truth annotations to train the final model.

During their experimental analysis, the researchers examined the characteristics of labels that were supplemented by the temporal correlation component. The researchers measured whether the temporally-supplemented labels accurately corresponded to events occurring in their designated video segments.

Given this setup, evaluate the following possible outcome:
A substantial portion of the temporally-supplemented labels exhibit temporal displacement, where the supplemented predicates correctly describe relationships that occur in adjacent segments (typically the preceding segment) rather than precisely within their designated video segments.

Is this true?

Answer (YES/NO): NO